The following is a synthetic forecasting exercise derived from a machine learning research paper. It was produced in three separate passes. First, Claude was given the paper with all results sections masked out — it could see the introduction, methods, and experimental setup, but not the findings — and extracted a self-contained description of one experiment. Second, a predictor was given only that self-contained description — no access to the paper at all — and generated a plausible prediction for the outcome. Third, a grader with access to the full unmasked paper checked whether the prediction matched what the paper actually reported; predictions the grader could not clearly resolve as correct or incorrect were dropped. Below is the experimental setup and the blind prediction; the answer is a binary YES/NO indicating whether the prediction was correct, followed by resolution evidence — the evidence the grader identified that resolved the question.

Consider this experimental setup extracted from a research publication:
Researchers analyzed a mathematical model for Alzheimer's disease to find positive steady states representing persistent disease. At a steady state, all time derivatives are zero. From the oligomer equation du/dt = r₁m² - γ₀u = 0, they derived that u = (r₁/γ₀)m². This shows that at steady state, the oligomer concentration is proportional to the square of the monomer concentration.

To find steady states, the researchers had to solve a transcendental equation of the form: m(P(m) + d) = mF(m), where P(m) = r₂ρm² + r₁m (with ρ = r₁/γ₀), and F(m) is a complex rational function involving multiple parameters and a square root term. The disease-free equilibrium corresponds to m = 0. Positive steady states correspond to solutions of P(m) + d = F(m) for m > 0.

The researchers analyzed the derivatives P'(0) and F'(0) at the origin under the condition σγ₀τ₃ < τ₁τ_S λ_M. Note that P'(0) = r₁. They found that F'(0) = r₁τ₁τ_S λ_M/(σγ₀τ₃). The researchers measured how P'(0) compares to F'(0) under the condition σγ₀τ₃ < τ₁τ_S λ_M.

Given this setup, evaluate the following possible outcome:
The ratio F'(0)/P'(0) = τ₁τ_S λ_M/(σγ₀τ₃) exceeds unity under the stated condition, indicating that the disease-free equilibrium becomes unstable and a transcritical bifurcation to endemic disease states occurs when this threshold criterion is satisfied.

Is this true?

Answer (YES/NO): NO